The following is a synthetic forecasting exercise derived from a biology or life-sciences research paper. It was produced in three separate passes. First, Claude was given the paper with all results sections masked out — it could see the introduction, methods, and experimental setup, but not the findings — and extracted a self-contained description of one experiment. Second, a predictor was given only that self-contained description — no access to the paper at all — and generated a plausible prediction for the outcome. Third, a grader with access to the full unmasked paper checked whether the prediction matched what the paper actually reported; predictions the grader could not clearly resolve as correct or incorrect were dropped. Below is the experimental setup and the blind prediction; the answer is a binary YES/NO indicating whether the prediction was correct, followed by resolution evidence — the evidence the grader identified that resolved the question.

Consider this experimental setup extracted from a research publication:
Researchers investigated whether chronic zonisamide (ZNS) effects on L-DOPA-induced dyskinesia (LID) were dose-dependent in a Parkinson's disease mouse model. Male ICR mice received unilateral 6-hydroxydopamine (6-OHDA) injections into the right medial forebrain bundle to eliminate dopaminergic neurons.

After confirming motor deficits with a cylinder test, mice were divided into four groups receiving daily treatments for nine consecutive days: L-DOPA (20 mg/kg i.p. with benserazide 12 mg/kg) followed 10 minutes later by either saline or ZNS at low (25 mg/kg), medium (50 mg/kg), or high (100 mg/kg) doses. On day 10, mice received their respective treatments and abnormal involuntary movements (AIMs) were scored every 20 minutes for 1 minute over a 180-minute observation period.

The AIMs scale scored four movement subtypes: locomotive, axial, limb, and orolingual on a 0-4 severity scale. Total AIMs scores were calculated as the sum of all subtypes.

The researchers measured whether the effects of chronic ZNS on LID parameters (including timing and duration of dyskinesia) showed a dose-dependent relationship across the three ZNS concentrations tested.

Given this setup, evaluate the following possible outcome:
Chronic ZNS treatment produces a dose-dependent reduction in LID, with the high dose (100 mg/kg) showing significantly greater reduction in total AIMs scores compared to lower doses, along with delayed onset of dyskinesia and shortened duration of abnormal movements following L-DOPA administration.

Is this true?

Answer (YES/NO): NO